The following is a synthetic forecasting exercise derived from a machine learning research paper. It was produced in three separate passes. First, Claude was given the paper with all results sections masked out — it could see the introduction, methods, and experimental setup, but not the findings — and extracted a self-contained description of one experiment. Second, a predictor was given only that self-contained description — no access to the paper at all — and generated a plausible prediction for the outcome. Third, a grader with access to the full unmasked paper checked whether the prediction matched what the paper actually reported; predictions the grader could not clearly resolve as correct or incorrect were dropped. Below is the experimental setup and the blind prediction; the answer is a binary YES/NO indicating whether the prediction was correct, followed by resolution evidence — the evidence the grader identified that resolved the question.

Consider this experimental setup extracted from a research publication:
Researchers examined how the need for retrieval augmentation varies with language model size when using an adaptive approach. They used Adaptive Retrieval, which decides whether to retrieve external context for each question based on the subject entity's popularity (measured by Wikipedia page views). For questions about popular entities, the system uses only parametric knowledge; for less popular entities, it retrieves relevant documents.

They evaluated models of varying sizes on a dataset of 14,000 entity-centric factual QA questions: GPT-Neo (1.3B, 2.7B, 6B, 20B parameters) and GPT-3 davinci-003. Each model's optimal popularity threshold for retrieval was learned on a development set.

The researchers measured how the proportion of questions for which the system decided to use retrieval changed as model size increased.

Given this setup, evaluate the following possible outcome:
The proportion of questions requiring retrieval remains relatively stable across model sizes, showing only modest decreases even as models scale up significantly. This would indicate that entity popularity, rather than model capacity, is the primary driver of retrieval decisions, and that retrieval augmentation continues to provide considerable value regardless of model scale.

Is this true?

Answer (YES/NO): NO